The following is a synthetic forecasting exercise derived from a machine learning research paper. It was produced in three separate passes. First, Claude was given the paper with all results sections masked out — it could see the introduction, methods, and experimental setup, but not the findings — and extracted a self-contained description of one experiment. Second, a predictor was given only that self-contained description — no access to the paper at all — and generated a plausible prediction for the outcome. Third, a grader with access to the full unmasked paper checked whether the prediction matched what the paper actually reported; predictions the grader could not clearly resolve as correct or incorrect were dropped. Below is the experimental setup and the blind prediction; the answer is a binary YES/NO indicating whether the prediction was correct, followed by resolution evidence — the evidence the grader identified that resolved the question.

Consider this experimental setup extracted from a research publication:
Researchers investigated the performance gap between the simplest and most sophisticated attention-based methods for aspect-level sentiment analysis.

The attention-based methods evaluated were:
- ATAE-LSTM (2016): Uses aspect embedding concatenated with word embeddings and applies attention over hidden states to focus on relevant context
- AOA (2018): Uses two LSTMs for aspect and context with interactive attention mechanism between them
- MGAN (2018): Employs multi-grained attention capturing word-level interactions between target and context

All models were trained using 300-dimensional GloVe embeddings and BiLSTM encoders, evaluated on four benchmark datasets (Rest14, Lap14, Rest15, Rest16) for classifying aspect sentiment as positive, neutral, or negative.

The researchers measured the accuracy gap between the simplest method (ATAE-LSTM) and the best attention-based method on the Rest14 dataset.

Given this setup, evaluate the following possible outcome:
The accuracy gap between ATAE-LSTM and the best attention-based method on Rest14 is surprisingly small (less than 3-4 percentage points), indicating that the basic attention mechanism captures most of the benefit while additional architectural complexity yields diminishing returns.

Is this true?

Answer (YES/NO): YES